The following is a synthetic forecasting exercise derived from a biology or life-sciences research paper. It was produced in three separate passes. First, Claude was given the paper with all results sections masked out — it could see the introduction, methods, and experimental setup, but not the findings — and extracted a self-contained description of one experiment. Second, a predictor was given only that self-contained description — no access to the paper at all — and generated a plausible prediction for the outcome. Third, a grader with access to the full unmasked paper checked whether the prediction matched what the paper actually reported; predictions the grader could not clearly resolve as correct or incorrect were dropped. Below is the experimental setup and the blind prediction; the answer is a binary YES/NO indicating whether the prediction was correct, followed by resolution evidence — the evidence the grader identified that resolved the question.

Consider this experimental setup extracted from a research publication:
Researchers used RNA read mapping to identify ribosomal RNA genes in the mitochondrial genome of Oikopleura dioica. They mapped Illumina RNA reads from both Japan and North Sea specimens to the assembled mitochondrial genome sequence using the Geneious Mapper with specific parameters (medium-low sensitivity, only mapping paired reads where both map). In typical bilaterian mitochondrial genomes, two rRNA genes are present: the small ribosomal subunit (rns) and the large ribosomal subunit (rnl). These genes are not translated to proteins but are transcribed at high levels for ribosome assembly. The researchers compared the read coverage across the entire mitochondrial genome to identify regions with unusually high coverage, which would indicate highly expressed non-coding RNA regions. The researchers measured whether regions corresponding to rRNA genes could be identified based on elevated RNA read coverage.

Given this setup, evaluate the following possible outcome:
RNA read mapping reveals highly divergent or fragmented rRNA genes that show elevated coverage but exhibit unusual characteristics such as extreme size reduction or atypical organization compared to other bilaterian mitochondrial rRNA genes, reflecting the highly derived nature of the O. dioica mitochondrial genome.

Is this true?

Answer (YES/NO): YES